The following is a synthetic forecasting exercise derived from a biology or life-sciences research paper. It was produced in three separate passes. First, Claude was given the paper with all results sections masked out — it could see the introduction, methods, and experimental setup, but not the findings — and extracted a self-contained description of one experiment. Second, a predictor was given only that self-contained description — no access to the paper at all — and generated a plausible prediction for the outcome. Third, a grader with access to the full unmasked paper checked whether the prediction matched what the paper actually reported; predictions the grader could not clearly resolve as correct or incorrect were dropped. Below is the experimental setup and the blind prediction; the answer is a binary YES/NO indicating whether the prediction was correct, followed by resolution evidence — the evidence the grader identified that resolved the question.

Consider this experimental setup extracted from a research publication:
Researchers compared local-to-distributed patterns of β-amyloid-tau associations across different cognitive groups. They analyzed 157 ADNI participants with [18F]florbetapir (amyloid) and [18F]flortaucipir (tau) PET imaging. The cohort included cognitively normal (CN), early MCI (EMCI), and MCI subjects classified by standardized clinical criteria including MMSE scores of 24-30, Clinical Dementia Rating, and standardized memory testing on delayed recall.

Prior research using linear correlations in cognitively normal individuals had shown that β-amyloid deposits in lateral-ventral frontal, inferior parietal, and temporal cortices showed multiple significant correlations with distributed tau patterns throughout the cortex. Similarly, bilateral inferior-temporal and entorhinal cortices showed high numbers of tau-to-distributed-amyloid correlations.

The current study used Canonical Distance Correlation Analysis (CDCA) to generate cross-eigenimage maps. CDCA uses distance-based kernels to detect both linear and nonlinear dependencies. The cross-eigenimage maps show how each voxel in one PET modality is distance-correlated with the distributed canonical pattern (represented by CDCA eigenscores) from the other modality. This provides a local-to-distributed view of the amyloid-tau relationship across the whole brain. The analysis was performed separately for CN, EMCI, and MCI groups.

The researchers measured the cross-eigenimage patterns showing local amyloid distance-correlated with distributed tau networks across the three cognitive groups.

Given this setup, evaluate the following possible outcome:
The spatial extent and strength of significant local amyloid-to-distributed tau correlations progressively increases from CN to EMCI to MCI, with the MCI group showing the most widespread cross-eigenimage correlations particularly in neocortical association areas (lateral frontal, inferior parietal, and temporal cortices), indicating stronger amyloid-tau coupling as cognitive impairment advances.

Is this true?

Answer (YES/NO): NO